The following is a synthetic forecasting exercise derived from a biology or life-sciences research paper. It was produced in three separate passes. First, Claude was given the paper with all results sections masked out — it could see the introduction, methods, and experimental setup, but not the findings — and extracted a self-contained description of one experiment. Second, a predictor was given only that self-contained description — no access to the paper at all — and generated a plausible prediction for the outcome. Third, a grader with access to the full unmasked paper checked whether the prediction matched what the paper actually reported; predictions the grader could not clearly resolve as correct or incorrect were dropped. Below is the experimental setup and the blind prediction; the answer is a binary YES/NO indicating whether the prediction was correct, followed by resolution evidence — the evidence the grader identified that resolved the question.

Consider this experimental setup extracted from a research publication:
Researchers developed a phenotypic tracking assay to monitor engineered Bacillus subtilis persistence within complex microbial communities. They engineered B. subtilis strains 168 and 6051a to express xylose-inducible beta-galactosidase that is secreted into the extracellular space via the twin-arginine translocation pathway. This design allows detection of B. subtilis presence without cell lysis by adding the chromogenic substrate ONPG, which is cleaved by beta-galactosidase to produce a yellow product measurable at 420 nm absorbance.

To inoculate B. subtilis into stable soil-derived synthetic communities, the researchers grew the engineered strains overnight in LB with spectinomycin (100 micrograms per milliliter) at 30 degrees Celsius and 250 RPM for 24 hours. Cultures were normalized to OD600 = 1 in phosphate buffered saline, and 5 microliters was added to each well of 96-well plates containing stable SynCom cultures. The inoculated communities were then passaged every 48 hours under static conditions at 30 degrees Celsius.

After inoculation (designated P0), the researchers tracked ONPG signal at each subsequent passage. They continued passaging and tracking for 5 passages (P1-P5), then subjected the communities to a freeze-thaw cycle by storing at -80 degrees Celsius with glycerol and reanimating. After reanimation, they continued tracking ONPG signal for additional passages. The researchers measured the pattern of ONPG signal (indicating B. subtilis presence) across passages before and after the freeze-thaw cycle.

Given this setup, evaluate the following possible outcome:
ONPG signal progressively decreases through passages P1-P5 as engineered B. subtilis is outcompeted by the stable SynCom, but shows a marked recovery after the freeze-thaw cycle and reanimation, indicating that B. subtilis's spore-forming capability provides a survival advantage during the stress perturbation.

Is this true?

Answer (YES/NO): NO